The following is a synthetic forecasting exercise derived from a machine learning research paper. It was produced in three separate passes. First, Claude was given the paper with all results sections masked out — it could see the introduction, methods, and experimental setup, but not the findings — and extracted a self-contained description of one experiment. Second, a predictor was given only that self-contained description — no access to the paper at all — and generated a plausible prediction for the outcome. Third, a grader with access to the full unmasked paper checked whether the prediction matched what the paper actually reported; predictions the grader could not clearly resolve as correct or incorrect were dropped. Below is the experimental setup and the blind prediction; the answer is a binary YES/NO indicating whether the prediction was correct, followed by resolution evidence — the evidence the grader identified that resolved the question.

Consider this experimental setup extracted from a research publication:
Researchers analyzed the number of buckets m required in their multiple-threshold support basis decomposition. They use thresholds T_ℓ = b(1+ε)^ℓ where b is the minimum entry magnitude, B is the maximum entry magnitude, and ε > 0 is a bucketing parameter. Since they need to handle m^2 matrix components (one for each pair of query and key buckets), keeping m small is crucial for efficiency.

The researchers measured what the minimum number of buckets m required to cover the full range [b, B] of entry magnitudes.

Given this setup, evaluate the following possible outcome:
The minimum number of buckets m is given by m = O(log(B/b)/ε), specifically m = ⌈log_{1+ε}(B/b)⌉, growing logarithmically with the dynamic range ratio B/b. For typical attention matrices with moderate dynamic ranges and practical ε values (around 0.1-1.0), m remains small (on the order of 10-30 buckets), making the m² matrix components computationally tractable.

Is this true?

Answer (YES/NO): YES